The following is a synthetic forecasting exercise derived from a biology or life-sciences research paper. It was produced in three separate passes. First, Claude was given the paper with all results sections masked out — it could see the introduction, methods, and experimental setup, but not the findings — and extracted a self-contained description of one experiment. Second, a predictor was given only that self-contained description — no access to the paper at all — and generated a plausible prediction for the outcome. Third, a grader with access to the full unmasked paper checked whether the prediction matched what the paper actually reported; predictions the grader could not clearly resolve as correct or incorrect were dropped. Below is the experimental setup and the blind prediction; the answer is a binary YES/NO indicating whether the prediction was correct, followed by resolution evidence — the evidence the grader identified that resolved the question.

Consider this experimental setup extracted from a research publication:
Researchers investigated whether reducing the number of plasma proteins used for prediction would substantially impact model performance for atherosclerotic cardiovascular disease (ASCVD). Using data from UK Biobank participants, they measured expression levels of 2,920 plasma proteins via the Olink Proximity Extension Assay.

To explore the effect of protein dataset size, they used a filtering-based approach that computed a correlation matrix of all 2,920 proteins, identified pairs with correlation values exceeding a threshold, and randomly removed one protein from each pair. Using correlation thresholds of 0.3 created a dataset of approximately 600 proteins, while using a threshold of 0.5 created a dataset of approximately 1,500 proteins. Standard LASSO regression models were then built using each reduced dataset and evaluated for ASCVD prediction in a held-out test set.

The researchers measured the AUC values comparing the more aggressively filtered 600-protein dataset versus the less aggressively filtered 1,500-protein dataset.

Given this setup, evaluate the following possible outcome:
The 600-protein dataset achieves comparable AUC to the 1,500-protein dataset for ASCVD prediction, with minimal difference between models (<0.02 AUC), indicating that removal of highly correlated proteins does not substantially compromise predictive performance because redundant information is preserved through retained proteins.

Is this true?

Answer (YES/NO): NO